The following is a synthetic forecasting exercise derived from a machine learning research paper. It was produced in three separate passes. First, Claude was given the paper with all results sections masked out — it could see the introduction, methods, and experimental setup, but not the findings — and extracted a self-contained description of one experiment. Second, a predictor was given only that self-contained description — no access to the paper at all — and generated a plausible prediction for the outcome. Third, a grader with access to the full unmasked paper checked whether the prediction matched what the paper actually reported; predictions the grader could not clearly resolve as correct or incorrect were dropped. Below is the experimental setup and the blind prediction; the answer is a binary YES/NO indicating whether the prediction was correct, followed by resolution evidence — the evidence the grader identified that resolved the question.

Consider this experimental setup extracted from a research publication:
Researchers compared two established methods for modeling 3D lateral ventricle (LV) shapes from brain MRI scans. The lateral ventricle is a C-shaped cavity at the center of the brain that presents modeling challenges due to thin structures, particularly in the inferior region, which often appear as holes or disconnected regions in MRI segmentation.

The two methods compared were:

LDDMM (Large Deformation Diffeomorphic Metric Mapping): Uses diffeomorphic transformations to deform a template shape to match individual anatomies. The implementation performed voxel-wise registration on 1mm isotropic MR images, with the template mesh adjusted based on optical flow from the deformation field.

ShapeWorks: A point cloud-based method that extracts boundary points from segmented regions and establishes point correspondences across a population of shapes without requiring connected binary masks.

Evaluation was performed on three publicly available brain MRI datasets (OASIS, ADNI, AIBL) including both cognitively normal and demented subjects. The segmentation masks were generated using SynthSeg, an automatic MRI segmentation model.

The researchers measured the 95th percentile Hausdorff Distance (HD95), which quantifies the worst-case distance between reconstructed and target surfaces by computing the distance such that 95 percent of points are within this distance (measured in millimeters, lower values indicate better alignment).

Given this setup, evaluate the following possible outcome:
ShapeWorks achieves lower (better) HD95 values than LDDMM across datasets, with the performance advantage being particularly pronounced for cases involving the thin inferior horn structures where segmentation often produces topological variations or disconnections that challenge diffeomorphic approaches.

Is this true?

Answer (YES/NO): NO